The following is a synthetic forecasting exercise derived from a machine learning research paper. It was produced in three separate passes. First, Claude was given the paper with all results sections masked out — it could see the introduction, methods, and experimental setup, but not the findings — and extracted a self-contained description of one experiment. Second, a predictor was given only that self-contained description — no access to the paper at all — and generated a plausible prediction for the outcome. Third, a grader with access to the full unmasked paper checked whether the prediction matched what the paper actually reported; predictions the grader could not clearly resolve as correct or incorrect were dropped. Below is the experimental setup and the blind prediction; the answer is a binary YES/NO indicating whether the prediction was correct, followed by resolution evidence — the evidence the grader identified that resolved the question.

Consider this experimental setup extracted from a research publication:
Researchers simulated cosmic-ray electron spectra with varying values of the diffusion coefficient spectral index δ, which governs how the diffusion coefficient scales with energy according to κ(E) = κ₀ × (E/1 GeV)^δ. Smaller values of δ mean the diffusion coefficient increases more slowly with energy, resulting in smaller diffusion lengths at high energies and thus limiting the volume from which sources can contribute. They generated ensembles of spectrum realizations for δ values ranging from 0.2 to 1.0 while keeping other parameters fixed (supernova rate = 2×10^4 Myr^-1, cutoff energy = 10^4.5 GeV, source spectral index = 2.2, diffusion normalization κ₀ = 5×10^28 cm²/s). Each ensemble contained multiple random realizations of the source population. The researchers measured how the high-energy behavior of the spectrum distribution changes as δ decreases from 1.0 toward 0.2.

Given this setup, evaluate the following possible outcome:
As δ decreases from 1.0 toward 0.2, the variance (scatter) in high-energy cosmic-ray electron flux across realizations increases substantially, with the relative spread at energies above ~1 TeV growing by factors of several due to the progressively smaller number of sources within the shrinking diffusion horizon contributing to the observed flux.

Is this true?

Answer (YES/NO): YES